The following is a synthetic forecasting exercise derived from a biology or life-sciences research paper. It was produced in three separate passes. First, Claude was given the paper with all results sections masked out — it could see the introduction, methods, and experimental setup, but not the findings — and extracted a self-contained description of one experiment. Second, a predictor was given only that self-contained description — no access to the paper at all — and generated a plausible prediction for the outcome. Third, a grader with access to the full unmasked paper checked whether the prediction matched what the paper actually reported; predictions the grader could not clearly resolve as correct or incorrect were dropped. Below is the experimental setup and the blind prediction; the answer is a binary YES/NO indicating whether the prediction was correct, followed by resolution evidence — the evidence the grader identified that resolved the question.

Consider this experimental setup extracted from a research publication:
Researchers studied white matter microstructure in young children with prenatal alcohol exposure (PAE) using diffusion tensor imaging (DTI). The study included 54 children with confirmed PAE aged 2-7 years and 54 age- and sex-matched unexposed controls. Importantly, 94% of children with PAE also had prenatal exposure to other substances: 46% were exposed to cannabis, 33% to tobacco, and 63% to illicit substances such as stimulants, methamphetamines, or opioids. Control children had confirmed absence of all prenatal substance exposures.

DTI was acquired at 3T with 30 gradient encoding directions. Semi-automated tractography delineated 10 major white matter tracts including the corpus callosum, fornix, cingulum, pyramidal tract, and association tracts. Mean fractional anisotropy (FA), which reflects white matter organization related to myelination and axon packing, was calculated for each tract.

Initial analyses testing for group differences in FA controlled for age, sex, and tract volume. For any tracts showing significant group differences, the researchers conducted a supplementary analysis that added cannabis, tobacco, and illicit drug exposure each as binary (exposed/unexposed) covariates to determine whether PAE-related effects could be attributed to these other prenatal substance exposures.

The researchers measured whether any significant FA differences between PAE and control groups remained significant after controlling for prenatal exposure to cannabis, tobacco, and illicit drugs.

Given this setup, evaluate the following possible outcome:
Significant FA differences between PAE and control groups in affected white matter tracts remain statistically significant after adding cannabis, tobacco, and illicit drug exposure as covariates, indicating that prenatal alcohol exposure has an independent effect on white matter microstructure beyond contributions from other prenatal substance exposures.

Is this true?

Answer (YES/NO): NO